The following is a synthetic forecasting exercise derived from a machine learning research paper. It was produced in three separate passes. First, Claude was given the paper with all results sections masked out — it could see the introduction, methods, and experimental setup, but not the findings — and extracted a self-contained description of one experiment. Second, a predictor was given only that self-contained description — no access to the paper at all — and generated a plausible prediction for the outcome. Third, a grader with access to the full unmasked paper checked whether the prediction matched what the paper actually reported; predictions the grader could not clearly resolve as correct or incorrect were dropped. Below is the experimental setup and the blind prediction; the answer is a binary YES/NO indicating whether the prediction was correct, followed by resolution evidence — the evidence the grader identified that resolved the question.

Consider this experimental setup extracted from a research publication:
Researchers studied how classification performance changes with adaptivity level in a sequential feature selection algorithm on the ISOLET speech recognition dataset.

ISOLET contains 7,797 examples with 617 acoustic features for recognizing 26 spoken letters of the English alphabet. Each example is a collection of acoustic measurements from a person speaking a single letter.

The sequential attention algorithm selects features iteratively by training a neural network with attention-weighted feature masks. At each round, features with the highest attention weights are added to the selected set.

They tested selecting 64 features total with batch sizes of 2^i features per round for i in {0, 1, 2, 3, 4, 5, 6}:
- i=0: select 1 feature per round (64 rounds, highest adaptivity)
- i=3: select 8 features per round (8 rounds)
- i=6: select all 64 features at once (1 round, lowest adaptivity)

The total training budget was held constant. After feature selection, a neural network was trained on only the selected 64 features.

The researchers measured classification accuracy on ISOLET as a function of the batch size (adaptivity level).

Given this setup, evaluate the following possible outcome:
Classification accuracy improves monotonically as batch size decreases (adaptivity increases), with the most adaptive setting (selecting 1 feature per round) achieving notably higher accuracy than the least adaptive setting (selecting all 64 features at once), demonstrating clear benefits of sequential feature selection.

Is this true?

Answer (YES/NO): YES